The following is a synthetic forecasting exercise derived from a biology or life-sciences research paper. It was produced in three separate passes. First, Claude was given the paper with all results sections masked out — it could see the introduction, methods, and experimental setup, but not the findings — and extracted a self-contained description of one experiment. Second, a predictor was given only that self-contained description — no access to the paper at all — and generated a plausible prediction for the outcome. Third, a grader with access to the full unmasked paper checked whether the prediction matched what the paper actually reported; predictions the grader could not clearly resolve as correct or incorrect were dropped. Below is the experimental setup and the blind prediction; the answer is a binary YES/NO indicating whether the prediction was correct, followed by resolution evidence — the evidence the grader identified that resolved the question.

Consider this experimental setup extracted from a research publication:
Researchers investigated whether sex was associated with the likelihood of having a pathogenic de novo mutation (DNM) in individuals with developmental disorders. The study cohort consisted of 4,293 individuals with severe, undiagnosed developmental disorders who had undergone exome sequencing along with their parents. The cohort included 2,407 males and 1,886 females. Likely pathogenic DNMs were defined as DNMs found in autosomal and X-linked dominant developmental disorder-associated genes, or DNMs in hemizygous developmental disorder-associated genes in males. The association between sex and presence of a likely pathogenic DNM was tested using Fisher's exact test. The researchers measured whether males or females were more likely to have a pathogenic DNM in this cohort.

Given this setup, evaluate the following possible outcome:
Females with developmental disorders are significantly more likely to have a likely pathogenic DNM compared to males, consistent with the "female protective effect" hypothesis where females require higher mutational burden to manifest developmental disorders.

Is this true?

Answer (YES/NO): YES